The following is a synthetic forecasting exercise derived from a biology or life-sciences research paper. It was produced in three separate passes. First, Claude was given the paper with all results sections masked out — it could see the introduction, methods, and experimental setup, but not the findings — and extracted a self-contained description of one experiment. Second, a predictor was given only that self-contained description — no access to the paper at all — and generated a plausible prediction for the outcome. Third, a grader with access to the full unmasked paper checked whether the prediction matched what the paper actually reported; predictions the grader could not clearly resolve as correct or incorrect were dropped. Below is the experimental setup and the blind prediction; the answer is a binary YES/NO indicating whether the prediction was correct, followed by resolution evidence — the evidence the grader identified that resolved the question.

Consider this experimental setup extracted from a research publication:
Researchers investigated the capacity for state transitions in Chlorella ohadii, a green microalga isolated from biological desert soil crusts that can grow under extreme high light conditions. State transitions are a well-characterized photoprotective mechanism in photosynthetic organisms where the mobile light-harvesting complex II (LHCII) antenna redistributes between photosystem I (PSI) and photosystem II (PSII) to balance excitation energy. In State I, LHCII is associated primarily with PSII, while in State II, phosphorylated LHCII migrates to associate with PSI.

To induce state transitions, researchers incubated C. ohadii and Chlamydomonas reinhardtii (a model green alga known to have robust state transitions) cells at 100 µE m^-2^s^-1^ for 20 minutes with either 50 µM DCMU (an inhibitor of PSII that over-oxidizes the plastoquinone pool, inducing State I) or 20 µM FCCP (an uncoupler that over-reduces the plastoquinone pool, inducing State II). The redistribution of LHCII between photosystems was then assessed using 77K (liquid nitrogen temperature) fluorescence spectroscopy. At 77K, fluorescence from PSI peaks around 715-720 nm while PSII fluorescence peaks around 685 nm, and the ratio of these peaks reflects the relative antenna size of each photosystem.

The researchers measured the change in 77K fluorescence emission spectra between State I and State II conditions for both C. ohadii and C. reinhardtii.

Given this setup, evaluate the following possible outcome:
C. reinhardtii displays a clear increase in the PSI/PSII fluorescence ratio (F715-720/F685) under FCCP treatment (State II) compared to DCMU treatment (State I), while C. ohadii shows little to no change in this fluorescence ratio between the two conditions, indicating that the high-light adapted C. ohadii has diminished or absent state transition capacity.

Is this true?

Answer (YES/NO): NO